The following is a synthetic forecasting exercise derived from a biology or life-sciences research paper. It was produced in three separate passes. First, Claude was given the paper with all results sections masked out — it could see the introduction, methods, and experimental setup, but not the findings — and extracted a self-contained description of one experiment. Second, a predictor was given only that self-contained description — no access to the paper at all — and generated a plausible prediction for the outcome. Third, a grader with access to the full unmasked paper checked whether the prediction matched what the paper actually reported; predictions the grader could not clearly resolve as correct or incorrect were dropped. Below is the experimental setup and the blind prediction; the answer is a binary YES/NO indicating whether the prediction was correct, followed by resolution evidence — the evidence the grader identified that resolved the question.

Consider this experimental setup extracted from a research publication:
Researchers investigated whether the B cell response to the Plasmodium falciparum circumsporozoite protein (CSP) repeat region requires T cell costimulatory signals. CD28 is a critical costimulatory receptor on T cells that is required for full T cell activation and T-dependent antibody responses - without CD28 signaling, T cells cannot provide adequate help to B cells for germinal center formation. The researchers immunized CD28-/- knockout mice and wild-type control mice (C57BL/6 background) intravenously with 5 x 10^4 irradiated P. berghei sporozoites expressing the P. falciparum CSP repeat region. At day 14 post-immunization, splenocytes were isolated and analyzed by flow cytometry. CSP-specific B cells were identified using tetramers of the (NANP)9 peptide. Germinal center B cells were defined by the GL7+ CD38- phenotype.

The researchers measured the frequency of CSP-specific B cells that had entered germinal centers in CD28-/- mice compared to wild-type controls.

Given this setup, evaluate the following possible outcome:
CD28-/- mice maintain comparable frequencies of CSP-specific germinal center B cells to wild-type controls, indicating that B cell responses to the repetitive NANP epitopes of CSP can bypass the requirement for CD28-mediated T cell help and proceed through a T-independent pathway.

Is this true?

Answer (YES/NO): NO